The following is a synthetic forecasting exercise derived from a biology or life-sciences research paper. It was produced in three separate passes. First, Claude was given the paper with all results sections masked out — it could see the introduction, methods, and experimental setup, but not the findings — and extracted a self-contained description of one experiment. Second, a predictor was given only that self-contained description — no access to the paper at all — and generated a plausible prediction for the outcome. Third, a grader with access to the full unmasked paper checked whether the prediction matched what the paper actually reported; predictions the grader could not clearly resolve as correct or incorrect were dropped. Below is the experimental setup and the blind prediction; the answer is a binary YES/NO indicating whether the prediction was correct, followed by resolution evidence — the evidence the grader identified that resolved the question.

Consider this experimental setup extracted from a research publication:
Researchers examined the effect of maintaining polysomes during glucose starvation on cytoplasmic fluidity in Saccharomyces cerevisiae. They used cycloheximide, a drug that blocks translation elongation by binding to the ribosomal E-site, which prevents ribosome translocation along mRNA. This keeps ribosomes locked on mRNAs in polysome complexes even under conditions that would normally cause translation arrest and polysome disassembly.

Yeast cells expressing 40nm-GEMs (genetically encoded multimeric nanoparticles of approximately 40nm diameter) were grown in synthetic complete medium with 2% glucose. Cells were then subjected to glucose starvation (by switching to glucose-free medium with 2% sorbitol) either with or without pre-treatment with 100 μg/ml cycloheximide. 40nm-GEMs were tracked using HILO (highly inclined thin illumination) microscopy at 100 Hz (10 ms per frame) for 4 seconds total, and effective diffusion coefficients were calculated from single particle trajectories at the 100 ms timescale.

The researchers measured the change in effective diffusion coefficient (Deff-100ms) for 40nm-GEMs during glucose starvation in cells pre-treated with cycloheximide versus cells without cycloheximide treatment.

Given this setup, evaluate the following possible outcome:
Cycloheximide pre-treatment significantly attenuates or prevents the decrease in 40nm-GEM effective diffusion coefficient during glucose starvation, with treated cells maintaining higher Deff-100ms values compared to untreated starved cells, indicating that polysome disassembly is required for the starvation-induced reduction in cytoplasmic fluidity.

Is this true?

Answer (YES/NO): NO